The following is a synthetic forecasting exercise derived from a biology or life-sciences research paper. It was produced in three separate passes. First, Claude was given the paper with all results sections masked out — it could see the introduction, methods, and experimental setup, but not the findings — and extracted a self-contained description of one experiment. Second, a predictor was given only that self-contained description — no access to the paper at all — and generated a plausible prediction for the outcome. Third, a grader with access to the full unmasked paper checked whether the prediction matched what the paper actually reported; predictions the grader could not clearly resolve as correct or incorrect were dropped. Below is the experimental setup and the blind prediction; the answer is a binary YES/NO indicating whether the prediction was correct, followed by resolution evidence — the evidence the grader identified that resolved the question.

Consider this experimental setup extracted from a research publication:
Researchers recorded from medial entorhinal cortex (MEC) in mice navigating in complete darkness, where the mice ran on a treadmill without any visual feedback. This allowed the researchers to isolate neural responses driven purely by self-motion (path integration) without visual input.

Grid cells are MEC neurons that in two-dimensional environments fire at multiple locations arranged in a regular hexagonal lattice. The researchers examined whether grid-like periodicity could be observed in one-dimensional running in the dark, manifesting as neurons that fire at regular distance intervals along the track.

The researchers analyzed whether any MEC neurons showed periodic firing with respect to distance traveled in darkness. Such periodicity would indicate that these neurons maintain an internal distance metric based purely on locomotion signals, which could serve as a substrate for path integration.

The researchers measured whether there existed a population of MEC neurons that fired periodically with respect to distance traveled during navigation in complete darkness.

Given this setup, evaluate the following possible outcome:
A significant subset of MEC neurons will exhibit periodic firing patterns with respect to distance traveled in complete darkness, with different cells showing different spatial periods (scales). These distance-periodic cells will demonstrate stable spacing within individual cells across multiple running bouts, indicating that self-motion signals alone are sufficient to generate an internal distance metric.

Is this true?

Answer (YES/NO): YES